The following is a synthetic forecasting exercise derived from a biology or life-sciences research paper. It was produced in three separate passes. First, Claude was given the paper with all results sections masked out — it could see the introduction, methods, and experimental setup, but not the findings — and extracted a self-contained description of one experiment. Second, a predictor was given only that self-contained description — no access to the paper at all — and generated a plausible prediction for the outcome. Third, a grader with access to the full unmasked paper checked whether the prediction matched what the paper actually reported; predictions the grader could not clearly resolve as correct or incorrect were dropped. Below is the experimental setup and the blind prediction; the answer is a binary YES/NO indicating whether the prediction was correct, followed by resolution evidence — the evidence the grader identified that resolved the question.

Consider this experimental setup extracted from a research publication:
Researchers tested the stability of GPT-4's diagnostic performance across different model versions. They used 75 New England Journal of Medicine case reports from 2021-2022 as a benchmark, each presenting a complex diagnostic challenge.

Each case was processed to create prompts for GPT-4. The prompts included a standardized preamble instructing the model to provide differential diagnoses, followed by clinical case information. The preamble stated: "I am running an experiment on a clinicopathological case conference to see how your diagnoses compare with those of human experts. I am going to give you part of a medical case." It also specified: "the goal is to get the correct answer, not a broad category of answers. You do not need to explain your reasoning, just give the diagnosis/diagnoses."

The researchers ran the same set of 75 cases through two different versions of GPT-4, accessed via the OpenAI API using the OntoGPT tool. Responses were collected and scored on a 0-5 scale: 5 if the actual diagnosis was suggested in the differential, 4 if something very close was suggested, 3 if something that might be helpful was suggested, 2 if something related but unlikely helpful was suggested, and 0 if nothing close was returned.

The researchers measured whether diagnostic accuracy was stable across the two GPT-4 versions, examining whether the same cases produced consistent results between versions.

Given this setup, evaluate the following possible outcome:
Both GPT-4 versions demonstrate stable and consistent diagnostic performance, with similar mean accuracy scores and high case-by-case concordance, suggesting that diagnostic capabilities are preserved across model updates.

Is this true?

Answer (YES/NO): NO